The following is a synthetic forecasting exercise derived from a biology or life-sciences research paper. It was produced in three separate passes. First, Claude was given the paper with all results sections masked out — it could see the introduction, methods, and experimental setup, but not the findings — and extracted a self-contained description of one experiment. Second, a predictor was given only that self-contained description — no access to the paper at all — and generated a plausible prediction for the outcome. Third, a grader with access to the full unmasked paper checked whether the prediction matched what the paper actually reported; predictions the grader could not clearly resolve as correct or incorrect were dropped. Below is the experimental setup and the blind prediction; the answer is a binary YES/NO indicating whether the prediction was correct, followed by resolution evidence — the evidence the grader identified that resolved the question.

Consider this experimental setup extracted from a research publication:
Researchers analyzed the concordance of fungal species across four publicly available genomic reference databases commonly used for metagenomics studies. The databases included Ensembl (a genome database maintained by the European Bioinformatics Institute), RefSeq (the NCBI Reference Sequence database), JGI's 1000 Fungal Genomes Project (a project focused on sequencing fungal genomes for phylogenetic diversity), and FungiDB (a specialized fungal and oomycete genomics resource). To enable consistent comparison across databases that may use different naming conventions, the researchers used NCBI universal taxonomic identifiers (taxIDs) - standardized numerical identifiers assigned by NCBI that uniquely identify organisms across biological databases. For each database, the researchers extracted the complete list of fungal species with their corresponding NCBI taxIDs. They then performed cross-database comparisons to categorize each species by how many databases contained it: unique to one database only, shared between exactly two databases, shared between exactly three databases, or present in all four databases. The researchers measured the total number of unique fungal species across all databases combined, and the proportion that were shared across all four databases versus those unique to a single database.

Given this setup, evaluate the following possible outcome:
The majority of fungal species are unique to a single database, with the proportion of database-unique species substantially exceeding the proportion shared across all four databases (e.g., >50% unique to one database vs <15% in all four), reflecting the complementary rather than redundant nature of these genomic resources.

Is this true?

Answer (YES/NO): YES